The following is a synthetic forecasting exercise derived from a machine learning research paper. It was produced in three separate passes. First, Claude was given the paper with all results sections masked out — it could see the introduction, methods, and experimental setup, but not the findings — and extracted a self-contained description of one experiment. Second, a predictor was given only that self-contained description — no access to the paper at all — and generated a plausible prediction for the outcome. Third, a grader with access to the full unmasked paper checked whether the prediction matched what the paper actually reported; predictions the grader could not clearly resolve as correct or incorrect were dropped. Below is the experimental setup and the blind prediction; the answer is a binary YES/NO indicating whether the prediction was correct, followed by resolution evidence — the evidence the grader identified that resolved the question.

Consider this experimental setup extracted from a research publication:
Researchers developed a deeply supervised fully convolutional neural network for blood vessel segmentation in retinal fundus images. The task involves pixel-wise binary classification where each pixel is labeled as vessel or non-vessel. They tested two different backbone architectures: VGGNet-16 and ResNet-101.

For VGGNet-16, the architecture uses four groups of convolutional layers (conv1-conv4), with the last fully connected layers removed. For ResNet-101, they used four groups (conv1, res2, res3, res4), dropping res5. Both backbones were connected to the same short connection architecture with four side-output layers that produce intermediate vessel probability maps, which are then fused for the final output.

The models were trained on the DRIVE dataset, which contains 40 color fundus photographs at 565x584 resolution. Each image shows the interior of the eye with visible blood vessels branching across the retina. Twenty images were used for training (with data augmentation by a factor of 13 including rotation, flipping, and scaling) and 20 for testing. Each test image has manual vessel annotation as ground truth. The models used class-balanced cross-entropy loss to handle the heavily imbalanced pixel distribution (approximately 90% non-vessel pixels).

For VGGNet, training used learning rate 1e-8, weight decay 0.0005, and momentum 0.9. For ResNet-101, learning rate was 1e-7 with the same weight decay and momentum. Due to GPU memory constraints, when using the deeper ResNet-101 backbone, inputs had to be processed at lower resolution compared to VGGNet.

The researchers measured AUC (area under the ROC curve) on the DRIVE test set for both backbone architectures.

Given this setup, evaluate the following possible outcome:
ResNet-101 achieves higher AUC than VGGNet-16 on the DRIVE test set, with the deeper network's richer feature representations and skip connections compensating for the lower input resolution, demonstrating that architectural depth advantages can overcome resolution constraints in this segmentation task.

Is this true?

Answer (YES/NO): NO